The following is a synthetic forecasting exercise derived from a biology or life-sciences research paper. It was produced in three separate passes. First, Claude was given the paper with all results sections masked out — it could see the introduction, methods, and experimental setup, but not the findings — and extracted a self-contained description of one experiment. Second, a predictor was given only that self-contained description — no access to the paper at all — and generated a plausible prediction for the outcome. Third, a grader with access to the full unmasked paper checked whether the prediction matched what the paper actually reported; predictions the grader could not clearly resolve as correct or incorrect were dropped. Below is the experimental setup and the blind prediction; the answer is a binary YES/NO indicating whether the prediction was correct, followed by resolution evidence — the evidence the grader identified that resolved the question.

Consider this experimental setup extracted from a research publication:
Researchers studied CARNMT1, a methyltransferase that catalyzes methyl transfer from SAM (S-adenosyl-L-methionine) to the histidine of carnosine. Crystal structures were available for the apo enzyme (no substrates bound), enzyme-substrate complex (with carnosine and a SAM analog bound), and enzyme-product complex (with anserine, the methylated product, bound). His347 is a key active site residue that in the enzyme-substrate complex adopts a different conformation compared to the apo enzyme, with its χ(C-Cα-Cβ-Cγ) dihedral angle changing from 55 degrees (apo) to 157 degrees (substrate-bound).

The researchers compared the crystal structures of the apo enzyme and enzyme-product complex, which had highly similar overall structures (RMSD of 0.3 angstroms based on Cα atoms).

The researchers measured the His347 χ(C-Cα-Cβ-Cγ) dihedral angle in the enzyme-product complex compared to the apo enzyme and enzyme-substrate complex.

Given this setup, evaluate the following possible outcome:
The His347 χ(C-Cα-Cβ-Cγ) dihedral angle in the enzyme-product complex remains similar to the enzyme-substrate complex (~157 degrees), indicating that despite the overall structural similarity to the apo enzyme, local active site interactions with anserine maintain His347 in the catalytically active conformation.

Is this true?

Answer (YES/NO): NO